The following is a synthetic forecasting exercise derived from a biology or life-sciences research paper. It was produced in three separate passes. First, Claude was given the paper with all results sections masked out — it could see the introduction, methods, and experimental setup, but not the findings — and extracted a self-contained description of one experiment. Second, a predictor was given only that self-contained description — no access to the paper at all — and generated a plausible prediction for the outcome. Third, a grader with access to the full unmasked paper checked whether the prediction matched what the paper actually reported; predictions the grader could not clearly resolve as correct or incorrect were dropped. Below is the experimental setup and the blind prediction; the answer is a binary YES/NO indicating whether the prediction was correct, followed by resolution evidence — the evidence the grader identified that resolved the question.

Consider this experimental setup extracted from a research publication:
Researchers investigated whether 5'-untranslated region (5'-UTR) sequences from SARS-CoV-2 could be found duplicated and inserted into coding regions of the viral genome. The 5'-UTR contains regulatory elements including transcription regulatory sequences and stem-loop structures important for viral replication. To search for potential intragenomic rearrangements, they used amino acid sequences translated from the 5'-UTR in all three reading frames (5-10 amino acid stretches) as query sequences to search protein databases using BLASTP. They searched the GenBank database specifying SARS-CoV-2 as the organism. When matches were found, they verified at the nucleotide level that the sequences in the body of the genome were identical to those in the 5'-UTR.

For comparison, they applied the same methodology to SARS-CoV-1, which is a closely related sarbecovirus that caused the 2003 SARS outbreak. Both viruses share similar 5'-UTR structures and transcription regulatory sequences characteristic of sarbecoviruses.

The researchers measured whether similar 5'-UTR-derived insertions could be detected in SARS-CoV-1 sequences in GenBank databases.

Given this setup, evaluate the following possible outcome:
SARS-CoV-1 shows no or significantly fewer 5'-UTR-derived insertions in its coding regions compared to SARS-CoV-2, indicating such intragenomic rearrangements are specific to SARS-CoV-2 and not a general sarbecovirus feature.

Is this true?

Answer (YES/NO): NO